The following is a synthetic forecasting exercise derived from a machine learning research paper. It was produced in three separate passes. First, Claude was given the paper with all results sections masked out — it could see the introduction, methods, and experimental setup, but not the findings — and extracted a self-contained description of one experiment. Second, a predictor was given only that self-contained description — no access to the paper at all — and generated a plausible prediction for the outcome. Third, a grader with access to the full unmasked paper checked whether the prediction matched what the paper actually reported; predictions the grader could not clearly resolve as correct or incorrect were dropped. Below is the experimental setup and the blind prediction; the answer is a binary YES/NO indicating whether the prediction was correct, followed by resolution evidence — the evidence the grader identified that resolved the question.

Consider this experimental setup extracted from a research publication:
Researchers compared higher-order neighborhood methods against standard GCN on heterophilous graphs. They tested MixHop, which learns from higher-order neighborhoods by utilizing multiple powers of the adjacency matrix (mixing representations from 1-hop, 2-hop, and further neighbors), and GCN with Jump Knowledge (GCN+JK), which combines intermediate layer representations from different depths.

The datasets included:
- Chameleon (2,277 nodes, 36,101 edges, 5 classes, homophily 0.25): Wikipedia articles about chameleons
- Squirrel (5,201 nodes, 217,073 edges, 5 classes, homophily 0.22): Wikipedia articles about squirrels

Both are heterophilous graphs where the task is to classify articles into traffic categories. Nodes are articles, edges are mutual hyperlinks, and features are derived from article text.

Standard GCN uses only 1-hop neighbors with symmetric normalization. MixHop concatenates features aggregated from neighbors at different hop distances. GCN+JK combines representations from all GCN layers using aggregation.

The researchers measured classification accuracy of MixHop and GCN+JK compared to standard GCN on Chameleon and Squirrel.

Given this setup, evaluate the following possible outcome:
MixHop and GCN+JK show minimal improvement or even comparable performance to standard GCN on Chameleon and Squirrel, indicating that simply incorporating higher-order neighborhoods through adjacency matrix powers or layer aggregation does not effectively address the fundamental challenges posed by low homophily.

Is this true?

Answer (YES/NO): NO